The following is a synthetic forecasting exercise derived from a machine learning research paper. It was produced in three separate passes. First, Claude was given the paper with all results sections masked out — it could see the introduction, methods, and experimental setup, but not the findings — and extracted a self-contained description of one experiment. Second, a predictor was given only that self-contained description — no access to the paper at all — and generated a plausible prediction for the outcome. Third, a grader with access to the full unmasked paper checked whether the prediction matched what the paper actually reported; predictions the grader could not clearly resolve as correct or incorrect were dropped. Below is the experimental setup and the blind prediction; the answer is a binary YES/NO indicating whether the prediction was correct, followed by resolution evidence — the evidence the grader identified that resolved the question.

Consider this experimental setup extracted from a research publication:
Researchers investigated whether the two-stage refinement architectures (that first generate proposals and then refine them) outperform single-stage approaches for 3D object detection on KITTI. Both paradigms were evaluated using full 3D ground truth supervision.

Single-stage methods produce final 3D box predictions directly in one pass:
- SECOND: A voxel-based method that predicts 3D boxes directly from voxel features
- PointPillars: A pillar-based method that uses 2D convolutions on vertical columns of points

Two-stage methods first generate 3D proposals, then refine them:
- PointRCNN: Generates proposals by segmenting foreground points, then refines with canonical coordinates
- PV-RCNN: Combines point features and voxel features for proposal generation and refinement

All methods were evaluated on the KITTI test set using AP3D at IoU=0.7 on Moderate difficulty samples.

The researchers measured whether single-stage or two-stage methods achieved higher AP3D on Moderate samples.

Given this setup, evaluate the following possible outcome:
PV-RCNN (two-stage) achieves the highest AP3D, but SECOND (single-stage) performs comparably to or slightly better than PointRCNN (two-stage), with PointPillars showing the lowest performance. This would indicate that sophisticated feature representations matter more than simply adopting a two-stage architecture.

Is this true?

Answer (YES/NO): NO